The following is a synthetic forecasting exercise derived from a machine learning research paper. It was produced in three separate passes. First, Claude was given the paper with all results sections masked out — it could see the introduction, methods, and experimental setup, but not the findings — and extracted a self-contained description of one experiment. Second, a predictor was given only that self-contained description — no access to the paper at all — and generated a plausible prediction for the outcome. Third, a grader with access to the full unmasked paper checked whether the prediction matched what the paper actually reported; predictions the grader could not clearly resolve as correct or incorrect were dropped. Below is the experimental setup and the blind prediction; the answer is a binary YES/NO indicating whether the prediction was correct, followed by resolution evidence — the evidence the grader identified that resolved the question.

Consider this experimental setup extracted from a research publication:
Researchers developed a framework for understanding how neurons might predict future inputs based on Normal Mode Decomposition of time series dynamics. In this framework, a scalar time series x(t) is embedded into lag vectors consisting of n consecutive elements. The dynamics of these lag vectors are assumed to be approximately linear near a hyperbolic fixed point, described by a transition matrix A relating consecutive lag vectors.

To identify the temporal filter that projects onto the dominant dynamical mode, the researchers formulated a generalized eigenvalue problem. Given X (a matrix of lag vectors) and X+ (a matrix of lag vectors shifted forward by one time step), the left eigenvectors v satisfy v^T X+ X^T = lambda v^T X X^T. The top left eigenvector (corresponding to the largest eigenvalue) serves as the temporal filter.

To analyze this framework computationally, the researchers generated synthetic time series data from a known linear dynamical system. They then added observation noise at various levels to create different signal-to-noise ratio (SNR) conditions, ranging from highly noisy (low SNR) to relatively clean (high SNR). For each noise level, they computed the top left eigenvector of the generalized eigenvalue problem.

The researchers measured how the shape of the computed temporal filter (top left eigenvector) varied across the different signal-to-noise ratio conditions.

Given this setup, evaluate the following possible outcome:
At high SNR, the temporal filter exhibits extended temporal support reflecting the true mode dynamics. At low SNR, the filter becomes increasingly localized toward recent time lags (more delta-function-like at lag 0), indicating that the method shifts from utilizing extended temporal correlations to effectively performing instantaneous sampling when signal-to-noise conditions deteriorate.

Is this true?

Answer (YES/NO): NO